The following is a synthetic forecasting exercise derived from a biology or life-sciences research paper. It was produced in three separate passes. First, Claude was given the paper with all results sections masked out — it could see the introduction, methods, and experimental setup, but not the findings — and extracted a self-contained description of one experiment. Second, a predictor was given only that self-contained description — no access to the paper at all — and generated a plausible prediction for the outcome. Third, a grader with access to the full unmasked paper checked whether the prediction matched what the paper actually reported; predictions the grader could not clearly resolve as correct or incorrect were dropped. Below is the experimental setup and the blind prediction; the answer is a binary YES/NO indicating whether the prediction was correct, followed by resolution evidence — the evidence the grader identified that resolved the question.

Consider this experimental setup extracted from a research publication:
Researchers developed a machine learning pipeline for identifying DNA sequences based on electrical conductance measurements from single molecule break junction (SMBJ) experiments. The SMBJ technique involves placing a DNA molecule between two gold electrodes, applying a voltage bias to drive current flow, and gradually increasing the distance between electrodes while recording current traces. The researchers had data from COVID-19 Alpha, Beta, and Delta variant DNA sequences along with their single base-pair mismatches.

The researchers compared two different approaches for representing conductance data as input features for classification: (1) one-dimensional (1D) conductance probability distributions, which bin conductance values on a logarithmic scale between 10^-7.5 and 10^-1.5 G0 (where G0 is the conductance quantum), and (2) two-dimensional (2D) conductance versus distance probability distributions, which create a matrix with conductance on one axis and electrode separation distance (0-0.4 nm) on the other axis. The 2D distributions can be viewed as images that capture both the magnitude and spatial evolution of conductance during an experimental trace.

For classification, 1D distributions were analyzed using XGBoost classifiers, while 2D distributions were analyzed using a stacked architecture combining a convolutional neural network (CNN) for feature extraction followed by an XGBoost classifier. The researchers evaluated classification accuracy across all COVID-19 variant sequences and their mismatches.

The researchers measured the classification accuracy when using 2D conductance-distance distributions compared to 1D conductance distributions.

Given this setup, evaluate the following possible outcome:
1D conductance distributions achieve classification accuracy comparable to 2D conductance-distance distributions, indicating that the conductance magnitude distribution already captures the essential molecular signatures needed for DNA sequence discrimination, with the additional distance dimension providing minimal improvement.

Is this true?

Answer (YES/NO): NO